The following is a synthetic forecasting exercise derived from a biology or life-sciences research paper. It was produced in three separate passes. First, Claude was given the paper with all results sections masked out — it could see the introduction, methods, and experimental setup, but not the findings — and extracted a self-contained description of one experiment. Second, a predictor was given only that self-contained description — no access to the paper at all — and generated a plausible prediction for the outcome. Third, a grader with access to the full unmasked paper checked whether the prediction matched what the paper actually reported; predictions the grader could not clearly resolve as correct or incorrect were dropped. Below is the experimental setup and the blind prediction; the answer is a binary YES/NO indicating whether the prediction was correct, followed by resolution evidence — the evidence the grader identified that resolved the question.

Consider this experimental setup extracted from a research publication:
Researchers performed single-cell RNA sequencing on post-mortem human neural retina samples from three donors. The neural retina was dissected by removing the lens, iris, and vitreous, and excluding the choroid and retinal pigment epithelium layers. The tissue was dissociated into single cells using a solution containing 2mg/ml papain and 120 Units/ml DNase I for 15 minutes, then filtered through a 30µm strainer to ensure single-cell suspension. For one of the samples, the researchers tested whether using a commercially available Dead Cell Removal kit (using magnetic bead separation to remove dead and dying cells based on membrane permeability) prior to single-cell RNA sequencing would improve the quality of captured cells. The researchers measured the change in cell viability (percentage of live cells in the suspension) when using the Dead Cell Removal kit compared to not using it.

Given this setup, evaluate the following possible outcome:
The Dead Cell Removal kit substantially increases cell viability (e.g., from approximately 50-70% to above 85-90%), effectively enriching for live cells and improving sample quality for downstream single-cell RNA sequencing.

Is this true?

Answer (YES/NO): NO